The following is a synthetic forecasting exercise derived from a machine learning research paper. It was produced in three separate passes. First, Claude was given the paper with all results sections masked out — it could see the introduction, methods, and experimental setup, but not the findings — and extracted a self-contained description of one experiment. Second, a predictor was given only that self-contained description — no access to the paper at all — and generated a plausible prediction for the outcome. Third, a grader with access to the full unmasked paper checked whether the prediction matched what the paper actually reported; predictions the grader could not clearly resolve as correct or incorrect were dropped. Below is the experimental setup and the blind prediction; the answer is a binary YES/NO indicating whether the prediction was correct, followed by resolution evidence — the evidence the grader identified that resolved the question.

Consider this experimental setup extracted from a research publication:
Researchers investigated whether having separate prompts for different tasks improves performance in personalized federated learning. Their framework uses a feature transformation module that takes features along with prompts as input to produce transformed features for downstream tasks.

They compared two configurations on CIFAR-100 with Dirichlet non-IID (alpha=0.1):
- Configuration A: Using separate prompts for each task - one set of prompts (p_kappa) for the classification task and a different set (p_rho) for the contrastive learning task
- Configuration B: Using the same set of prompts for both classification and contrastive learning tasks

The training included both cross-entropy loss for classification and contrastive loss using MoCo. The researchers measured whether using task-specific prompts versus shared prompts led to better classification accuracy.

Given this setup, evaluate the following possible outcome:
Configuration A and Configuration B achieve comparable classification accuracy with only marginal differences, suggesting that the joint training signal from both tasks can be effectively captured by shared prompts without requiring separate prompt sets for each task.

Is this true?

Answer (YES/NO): NO